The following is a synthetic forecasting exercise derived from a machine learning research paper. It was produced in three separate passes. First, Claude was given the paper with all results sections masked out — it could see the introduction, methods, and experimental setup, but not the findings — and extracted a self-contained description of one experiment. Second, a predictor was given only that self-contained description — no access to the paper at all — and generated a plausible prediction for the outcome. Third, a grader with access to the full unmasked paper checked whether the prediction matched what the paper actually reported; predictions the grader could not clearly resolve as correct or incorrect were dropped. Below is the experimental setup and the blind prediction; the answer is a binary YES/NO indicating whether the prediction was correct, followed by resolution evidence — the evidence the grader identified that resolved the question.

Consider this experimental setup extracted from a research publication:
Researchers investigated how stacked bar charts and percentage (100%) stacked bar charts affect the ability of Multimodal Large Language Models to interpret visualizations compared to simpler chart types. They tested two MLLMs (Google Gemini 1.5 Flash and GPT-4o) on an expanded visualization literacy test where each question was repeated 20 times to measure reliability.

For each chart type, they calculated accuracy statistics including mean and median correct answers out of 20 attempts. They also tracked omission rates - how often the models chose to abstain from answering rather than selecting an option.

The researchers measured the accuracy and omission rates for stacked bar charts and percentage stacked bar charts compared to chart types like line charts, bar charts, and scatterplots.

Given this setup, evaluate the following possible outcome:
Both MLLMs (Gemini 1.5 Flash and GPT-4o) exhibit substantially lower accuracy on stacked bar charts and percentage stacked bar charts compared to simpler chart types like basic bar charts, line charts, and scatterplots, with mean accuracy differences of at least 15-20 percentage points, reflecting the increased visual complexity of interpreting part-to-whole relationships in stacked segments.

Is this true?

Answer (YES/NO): YES